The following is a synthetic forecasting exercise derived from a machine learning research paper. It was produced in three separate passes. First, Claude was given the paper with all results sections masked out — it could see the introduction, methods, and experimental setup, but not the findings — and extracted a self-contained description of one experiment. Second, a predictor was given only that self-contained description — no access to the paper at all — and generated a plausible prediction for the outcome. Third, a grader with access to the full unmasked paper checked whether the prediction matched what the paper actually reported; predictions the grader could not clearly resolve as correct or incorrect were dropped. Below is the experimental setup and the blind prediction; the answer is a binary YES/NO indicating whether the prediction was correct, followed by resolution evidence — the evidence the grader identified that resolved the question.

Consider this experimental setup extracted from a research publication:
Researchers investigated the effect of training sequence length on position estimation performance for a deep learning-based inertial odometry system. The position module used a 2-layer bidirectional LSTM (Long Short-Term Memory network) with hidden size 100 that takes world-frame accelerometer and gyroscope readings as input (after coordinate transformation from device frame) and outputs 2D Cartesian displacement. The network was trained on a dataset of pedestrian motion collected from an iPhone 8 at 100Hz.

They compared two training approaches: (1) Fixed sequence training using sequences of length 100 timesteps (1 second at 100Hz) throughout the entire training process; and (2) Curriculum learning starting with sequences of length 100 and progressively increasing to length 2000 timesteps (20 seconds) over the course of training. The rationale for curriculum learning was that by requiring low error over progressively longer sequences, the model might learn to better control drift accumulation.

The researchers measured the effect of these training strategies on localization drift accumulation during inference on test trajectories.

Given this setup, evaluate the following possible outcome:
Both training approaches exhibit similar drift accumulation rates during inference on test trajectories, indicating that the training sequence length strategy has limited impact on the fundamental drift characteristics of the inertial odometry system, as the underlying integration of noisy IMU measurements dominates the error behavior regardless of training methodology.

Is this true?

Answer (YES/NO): NO